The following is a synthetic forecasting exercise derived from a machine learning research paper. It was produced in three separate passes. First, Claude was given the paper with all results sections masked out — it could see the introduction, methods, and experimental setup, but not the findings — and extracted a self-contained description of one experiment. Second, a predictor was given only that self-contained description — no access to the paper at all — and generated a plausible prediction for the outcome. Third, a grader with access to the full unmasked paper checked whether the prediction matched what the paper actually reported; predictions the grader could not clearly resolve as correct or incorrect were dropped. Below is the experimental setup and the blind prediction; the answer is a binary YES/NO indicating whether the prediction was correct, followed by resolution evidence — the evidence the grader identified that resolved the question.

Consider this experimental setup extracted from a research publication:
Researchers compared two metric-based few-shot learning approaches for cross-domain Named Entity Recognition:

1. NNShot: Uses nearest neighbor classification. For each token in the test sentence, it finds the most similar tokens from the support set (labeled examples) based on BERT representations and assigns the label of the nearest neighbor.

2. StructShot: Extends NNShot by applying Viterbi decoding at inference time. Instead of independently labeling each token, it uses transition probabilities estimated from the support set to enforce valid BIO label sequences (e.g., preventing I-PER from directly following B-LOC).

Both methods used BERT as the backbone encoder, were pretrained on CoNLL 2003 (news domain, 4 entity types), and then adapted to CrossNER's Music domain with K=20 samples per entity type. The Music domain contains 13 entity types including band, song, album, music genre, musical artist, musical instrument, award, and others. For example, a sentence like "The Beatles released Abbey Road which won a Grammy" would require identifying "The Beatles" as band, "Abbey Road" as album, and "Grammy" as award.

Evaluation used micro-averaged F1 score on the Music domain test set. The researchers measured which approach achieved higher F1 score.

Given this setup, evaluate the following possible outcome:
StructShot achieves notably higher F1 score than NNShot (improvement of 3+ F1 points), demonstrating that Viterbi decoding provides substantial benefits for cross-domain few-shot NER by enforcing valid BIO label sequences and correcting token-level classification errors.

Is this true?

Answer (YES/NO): YES